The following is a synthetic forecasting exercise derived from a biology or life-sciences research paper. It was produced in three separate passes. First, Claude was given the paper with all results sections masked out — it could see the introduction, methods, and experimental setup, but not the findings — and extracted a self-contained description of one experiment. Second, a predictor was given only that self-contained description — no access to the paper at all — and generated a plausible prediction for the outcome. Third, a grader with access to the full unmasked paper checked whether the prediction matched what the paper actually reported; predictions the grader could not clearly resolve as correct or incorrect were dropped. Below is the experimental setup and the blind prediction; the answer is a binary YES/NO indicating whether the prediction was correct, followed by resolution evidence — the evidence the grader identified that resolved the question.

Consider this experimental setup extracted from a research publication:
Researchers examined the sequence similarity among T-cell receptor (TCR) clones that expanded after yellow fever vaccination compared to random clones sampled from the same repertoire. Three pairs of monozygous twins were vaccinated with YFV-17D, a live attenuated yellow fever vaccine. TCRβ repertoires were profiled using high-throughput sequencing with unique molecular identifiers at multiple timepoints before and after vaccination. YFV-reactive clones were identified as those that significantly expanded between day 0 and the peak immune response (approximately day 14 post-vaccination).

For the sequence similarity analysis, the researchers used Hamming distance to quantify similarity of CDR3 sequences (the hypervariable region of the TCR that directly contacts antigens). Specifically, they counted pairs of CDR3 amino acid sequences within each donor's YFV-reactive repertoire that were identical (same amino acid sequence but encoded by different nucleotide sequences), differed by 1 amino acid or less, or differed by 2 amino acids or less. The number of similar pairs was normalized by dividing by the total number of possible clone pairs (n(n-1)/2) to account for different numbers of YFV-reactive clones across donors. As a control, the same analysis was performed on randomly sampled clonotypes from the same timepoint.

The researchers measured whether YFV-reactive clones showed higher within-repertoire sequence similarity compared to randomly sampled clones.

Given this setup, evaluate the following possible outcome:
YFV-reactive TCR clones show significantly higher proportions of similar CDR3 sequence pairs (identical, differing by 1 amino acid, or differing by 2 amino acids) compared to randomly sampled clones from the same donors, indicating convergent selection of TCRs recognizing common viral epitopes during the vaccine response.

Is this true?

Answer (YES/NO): YES